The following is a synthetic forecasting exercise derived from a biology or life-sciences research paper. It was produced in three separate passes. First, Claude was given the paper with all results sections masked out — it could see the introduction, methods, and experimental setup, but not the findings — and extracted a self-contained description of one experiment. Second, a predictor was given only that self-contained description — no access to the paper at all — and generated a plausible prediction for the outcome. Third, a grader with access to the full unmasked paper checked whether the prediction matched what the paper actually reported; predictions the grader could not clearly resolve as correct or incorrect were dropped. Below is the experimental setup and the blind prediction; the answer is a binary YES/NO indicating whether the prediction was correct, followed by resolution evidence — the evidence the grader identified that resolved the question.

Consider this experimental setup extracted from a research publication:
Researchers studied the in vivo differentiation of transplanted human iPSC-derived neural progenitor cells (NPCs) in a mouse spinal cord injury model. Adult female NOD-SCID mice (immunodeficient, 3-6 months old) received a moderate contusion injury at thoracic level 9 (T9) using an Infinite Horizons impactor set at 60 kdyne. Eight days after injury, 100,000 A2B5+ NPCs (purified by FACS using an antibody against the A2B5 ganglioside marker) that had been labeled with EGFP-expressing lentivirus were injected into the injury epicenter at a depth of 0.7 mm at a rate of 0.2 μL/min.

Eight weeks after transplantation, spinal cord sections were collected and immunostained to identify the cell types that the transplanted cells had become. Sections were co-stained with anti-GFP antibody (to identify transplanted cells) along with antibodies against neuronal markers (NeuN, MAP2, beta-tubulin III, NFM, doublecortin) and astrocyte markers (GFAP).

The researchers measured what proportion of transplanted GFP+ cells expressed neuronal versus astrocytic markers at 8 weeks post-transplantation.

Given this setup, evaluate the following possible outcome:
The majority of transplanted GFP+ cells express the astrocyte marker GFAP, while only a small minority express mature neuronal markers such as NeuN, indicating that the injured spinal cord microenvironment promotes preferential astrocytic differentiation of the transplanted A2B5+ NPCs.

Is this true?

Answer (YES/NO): NO